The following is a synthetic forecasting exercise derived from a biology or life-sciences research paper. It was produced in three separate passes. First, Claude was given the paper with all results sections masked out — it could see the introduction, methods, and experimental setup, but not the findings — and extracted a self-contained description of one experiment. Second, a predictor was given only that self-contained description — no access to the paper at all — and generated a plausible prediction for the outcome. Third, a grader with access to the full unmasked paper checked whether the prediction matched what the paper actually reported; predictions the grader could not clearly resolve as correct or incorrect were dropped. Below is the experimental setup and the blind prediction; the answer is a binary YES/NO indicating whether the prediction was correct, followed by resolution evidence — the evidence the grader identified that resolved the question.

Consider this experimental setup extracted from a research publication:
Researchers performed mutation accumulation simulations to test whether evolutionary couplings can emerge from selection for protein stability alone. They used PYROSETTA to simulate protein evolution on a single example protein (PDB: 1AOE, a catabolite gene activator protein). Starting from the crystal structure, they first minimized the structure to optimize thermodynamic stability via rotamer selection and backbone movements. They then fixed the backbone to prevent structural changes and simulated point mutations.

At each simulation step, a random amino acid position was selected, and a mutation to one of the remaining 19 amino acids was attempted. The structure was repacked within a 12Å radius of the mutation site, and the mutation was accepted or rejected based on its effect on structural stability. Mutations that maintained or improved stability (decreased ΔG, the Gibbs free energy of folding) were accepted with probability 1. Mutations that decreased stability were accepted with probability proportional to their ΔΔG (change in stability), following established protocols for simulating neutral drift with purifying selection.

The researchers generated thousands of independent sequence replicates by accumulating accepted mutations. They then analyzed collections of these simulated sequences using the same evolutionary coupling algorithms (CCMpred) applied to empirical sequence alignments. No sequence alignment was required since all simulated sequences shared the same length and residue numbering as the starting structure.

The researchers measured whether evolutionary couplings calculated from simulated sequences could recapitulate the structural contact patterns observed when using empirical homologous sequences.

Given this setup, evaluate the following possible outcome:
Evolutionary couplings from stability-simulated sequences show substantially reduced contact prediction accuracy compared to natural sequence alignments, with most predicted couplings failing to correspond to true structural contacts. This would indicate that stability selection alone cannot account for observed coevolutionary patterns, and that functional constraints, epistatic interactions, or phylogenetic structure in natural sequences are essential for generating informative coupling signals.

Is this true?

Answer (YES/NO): NO